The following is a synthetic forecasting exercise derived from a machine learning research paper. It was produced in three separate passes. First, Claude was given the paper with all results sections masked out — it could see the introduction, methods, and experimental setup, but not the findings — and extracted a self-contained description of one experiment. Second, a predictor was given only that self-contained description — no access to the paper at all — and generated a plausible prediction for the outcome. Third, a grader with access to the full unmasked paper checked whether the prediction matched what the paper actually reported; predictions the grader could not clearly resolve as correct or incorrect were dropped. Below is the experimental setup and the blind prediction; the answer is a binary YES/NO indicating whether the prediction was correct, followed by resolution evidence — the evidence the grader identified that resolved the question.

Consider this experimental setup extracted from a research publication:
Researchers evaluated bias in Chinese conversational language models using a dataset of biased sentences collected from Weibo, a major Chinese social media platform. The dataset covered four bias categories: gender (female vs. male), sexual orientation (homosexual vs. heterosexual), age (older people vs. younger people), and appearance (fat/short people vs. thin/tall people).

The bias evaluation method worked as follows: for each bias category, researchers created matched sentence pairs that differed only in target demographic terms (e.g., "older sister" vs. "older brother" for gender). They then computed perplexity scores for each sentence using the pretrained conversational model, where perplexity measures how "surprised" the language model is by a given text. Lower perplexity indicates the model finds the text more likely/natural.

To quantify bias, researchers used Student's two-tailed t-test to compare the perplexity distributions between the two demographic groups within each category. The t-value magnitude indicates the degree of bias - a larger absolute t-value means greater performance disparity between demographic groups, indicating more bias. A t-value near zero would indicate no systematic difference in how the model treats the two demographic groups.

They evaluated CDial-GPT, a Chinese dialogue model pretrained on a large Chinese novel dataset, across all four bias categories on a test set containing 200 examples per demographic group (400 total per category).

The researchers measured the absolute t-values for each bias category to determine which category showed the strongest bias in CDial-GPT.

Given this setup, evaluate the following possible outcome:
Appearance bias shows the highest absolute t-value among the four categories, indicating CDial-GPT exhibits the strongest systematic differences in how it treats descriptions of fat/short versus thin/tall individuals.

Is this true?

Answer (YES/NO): NO